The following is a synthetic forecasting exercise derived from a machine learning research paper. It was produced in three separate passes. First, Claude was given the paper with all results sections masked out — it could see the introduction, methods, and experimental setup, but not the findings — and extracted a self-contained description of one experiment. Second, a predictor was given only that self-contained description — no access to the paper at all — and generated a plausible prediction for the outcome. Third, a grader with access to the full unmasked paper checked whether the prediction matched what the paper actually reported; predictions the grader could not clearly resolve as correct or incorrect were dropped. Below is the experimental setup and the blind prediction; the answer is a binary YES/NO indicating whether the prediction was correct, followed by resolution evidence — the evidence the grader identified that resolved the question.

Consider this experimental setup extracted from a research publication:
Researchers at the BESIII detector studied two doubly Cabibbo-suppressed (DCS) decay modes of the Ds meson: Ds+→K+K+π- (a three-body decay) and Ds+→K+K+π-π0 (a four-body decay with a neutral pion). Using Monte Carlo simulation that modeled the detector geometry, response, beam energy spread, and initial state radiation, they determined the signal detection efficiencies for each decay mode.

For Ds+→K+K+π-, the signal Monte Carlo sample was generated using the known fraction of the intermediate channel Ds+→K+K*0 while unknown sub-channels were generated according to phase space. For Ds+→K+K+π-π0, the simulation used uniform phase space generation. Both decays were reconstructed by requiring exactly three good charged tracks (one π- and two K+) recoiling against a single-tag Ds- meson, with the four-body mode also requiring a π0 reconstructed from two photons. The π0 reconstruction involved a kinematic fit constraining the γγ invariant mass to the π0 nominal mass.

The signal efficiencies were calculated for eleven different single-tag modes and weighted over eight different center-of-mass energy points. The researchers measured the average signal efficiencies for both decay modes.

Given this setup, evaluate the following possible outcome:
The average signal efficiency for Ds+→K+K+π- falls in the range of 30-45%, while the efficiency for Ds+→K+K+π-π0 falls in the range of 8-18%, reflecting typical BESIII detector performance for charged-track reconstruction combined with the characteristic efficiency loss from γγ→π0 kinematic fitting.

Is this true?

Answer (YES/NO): YES